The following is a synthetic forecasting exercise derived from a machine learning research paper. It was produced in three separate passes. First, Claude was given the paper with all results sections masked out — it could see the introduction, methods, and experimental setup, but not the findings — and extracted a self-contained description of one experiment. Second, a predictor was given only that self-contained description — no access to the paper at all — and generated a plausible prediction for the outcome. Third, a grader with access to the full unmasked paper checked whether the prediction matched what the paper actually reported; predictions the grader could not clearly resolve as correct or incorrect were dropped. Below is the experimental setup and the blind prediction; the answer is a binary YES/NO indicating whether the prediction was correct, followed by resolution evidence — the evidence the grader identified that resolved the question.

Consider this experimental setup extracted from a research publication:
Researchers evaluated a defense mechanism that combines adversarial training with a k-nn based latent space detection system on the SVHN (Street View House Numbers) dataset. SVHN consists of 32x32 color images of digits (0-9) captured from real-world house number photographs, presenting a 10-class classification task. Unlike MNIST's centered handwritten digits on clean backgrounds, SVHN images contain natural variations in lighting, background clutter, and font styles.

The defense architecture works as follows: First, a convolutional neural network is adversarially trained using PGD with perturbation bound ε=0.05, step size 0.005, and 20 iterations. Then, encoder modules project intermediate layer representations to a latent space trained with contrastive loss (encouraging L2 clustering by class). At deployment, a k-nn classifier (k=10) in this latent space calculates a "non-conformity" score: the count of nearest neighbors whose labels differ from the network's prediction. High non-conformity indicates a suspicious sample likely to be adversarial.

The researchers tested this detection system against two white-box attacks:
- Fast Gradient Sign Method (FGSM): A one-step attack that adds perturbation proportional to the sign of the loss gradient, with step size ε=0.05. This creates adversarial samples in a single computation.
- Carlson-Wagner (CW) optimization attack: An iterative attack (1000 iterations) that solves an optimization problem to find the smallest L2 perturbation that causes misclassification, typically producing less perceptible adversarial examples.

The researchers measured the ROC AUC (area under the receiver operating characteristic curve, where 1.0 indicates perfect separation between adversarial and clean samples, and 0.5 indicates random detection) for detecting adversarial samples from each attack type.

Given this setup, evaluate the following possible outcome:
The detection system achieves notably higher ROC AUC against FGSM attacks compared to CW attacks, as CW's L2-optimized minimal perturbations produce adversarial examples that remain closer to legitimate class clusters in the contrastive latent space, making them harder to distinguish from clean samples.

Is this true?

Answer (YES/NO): NO